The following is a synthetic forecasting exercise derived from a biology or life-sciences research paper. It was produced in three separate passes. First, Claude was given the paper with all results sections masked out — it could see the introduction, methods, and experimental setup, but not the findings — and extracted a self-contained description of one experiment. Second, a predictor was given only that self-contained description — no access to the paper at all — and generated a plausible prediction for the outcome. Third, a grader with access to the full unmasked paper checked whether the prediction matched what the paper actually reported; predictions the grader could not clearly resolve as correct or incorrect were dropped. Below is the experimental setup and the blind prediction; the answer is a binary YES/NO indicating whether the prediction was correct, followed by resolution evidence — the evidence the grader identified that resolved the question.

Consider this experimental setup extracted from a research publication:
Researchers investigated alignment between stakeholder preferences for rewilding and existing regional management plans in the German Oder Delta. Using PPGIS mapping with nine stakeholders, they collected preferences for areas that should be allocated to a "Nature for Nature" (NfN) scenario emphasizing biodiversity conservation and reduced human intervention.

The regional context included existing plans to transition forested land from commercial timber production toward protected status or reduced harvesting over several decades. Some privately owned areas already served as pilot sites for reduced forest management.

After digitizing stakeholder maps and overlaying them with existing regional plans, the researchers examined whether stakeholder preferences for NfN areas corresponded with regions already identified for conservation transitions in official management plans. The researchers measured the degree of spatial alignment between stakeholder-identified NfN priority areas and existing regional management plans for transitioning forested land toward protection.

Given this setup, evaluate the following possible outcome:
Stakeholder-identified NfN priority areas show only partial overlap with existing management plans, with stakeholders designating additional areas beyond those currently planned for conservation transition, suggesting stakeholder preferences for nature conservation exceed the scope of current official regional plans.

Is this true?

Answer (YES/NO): NO